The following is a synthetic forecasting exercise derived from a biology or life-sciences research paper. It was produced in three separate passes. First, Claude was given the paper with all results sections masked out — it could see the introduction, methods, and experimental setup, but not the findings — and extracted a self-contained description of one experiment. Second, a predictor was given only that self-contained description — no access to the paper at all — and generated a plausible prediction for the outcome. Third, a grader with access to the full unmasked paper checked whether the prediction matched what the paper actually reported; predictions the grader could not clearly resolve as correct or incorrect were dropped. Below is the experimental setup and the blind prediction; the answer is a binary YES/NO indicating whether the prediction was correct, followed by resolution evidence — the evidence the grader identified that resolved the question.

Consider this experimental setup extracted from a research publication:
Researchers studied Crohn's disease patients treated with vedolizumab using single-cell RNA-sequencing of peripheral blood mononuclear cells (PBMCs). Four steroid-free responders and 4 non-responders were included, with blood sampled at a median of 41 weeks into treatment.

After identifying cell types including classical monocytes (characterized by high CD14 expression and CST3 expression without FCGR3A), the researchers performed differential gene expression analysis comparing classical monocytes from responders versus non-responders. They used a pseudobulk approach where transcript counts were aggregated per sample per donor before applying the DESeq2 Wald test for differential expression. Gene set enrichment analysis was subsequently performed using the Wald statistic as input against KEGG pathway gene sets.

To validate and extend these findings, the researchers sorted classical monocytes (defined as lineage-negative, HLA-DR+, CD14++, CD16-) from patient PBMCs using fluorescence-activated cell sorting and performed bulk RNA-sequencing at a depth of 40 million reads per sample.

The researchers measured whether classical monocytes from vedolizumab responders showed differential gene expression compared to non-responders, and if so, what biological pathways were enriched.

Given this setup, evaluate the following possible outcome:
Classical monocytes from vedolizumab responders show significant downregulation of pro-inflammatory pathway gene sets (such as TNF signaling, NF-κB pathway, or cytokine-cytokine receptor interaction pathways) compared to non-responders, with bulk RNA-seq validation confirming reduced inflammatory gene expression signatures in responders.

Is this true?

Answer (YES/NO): NO